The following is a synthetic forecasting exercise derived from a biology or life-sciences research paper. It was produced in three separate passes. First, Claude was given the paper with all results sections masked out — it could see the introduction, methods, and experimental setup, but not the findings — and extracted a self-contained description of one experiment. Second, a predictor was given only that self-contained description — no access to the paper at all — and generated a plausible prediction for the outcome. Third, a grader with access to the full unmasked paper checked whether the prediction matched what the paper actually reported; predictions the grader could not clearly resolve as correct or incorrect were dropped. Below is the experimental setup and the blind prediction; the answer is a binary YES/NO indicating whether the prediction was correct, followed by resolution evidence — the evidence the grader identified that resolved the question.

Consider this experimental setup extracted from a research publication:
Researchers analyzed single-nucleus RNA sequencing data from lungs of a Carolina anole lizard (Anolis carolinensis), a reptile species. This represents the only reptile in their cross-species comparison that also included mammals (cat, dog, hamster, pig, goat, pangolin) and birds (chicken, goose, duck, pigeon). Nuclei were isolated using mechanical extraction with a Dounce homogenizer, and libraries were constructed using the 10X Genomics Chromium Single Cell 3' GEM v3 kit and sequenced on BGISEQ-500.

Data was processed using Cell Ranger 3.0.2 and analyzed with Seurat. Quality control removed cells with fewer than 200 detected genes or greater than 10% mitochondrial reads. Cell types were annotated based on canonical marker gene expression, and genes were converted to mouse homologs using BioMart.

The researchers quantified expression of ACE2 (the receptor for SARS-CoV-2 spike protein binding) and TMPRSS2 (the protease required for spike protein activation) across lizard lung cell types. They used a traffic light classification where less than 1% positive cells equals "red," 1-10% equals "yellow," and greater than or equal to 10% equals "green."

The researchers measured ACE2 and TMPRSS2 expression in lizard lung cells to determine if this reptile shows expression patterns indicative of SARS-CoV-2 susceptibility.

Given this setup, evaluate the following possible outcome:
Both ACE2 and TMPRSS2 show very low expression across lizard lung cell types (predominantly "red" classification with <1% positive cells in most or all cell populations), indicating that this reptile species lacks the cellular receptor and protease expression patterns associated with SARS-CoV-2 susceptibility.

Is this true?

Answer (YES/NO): NO